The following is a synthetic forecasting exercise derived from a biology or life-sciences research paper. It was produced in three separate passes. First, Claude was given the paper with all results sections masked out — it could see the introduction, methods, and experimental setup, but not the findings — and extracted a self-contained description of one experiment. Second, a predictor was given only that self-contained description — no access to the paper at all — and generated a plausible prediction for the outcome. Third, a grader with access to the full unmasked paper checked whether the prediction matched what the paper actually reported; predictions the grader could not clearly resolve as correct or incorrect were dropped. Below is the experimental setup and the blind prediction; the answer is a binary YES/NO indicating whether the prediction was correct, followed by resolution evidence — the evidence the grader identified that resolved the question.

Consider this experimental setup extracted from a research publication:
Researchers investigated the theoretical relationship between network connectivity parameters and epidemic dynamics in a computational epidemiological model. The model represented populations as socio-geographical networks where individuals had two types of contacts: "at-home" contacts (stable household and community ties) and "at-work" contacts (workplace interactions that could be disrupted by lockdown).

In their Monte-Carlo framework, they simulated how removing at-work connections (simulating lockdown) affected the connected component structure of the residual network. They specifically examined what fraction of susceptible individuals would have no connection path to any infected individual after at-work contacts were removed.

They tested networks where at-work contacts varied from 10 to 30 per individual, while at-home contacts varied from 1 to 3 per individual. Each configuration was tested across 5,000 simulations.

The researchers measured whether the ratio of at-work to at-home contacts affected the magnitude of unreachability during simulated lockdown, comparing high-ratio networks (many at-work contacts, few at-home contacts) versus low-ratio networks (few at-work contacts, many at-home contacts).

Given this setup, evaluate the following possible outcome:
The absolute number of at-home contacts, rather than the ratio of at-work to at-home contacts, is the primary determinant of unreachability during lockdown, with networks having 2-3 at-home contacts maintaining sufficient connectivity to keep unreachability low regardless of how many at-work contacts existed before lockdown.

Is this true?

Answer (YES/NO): NO